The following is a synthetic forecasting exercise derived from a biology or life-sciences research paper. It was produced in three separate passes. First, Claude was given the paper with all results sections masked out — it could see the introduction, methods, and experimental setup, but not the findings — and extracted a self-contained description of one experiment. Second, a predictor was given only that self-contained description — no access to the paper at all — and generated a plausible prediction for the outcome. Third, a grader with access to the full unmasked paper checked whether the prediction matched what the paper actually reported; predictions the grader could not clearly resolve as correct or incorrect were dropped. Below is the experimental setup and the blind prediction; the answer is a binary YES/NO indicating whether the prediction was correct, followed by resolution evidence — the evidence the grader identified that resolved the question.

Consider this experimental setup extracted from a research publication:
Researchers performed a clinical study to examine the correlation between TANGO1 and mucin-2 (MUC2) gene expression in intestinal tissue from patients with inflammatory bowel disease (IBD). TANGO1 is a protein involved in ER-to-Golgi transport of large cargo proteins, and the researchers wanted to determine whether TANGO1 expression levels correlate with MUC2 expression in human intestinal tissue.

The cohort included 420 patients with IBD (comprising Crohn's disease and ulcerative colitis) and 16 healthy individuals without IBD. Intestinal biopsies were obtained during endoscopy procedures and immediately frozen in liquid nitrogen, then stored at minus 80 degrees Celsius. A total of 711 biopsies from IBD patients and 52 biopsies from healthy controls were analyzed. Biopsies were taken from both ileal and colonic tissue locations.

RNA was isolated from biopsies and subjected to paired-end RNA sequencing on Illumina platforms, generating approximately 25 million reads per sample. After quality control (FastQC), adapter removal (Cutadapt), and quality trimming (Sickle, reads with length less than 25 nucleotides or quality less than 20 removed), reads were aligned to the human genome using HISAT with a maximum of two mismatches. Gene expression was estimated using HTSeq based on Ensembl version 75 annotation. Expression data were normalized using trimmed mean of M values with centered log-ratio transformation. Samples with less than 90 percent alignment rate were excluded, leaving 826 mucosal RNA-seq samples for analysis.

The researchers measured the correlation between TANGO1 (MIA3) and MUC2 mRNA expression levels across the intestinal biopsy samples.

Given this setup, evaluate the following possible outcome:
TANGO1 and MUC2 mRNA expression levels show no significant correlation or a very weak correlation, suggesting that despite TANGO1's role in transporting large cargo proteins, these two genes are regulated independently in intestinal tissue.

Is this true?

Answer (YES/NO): NO